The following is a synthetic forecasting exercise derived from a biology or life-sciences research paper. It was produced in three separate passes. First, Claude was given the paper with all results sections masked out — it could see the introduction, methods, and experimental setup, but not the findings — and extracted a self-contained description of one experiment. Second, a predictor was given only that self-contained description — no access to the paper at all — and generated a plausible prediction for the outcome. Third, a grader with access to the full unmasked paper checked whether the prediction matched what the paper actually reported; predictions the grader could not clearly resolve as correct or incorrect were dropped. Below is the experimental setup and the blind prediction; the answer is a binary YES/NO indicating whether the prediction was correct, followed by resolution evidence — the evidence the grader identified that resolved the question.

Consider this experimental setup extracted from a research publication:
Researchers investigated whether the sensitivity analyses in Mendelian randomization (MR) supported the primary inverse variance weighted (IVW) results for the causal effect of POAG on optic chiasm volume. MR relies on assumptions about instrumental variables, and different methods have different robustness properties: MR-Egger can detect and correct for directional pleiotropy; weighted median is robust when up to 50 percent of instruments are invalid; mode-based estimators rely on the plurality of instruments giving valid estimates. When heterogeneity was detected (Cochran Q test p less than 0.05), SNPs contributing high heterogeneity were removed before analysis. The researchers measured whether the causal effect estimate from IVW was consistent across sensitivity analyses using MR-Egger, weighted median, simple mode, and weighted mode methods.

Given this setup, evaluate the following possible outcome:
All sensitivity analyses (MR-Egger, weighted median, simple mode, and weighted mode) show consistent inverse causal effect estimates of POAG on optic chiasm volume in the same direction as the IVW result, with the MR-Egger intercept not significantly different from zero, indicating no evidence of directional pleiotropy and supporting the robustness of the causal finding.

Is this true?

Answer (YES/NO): NO